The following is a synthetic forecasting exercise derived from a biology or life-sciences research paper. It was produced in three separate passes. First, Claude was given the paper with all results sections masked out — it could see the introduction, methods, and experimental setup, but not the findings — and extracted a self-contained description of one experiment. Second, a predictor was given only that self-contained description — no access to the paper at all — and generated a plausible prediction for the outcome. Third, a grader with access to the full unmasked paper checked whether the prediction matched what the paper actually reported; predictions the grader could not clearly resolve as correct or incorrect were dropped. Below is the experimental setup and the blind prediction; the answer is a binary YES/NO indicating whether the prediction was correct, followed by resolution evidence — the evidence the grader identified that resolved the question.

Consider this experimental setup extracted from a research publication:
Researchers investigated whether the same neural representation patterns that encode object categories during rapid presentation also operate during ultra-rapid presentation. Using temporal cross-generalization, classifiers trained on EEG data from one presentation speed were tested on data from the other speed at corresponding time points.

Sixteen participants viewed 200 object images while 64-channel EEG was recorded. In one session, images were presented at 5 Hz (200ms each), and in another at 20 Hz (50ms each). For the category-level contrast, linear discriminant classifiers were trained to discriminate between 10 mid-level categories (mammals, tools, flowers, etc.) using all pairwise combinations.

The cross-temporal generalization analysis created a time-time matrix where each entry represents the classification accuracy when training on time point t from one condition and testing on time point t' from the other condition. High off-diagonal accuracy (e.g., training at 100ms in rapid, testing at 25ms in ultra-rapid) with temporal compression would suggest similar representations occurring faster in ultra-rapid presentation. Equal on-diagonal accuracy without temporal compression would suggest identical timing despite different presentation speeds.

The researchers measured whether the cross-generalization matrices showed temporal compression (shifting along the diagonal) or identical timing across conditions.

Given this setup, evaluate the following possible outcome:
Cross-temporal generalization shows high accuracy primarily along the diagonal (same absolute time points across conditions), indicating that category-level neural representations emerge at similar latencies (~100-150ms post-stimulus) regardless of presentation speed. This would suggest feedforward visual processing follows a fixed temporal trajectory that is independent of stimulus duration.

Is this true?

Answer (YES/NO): NO